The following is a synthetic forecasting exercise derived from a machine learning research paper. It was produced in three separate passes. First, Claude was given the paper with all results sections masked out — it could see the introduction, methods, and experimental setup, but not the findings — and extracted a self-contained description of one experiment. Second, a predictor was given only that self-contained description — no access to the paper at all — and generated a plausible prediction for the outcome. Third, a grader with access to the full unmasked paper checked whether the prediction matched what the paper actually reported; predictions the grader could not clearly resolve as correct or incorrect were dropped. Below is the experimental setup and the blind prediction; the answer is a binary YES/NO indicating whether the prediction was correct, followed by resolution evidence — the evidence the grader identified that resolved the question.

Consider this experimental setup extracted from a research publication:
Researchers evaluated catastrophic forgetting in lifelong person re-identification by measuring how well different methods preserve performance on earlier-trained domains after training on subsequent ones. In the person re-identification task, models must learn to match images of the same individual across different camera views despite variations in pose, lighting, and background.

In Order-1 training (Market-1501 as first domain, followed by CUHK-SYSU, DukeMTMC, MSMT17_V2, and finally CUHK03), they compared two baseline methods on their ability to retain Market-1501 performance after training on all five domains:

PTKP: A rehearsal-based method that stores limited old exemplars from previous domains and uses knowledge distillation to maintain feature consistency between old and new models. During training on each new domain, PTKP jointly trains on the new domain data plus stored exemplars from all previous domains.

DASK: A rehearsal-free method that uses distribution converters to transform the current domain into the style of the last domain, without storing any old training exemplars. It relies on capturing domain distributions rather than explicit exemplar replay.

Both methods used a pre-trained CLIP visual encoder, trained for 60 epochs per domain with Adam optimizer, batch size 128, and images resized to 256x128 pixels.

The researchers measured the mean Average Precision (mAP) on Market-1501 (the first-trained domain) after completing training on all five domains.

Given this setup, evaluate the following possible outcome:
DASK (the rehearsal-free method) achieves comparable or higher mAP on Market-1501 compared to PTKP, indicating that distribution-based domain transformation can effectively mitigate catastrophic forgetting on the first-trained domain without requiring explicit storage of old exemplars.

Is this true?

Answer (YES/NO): NO